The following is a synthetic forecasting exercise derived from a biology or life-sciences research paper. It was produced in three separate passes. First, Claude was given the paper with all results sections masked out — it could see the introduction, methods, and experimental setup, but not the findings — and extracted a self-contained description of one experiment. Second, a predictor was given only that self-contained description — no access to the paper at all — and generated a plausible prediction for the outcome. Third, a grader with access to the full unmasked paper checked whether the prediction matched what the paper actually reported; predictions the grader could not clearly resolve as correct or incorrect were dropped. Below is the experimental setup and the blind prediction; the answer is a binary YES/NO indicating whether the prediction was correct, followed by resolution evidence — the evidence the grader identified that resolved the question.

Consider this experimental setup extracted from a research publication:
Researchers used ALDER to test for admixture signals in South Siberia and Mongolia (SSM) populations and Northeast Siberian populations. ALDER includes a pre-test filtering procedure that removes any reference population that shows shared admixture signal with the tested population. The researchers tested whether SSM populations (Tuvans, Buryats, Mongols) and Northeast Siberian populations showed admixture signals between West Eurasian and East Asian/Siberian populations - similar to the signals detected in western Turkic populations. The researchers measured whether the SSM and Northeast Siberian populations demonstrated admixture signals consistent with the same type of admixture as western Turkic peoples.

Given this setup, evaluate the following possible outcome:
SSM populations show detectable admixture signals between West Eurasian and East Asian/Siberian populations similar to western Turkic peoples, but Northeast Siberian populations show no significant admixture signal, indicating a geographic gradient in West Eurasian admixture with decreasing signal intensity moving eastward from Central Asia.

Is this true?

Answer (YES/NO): NO